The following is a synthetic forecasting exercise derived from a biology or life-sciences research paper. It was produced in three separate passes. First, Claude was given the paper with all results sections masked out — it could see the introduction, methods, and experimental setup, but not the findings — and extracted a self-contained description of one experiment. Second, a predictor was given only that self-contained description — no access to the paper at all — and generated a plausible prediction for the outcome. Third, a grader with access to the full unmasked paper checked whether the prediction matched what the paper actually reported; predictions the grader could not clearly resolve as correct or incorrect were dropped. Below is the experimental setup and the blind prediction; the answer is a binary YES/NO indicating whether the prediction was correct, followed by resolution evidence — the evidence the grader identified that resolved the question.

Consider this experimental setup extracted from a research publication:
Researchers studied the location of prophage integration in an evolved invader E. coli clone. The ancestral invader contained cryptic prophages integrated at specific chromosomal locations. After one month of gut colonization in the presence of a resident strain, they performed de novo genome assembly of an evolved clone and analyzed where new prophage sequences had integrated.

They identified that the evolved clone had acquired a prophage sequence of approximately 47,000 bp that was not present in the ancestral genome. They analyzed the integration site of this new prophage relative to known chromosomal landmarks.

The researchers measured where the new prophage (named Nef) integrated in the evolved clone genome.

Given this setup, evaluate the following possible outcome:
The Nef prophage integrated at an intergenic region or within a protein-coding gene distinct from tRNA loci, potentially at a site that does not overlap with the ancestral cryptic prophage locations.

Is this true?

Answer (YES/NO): NO